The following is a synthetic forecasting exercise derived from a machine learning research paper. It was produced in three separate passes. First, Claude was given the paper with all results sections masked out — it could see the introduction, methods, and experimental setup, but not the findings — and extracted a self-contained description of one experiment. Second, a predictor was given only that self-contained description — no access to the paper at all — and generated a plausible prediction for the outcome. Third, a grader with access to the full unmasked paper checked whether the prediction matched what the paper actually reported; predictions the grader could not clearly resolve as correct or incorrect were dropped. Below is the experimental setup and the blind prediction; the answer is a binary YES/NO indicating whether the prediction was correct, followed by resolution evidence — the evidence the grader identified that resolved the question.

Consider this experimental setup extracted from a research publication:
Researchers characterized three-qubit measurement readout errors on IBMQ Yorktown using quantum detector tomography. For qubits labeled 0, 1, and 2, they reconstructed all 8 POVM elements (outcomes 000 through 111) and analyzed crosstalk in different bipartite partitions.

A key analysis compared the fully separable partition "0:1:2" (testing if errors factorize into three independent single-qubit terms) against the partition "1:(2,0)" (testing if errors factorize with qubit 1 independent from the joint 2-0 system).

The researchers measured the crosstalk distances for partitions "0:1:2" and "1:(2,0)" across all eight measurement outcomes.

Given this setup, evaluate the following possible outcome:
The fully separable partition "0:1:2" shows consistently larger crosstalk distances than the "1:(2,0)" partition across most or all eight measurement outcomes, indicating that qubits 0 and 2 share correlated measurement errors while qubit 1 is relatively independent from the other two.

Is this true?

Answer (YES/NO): NO